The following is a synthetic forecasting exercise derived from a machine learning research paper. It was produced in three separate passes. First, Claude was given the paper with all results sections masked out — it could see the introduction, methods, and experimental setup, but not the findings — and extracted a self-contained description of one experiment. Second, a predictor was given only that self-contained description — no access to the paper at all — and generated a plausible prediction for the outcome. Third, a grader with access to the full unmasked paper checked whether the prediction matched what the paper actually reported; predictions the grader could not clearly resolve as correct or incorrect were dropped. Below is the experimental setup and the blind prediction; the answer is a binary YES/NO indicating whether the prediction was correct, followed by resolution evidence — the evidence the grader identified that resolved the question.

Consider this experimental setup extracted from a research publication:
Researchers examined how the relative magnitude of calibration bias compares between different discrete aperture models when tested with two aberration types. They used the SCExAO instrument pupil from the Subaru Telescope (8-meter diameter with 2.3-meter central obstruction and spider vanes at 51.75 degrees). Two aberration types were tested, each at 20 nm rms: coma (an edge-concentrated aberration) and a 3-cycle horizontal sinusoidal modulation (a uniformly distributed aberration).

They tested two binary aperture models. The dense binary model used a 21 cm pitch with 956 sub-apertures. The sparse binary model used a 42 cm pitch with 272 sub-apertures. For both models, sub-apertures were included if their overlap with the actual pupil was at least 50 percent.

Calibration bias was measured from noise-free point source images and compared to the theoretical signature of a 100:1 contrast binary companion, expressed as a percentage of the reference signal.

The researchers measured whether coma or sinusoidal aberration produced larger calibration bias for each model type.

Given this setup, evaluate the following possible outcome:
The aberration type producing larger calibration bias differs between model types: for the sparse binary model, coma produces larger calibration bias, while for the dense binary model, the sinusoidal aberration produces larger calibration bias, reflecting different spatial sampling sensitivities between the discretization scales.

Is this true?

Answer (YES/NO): NO